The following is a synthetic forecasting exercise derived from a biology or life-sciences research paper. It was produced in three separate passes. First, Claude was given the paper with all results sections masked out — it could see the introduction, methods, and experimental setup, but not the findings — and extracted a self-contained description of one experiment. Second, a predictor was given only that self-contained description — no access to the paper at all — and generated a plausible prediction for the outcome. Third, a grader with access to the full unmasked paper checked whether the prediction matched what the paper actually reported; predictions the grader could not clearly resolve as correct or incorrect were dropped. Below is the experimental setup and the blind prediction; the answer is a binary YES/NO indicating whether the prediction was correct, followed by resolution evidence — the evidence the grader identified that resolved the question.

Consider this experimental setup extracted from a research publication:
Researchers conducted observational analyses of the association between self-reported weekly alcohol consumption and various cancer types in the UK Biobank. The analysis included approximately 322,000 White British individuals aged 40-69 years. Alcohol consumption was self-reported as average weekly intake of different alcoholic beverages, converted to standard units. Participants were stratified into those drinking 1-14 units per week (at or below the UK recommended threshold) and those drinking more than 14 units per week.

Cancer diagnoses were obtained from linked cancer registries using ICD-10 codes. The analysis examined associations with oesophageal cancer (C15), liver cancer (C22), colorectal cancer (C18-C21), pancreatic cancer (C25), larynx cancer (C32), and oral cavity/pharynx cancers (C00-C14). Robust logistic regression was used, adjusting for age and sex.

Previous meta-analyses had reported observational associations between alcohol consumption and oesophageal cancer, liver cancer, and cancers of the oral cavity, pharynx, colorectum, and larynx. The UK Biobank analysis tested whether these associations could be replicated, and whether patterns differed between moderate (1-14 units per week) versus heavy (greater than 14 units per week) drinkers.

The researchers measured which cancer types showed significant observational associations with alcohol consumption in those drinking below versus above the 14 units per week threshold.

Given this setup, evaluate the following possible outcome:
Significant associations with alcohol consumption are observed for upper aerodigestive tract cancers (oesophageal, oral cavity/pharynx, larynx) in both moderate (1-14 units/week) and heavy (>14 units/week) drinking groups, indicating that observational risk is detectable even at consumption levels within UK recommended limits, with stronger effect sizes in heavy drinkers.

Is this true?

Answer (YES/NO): NO